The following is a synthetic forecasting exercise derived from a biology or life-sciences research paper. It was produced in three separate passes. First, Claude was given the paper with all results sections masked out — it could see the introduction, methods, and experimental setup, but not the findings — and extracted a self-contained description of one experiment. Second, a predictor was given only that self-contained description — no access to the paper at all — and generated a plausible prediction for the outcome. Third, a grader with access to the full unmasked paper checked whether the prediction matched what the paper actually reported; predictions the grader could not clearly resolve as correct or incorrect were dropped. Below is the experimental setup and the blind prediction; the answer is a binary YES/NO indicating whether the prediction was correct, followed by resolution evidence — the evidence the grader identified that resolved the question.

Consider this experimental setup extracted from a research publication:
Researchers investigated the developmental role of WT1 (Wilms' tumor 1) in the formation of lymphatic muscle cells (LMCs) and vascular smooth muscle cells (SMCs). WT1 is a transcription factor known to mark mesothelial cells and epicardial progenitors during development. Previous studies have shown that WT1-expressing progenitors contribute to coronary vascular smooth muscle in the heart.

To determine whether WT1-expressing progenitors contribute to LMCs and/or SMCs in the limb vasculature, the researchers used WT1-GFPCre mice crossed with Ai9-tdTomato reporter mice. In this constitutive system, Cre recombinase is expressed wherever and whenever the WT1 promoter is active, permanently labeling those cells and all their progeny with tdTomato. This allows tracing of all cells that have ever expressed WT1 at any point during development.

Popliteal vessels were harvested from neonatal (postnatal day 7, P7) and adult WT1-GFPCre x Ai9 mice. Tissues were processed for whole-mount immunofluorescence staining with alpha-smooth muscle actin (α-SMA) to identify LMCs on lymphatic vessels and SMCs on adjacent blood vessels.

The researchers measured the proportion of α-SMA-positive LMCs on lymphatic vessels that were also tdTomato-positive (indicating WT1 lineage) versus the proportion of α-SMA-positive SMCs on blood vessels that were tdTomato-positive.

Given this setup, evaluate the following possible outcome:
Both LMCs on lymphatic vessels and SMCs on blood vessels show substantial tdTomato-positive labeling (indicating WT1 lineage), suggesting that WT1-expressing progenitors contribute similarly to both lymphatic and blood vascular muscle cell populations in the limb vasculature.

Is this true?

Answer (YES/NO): YES